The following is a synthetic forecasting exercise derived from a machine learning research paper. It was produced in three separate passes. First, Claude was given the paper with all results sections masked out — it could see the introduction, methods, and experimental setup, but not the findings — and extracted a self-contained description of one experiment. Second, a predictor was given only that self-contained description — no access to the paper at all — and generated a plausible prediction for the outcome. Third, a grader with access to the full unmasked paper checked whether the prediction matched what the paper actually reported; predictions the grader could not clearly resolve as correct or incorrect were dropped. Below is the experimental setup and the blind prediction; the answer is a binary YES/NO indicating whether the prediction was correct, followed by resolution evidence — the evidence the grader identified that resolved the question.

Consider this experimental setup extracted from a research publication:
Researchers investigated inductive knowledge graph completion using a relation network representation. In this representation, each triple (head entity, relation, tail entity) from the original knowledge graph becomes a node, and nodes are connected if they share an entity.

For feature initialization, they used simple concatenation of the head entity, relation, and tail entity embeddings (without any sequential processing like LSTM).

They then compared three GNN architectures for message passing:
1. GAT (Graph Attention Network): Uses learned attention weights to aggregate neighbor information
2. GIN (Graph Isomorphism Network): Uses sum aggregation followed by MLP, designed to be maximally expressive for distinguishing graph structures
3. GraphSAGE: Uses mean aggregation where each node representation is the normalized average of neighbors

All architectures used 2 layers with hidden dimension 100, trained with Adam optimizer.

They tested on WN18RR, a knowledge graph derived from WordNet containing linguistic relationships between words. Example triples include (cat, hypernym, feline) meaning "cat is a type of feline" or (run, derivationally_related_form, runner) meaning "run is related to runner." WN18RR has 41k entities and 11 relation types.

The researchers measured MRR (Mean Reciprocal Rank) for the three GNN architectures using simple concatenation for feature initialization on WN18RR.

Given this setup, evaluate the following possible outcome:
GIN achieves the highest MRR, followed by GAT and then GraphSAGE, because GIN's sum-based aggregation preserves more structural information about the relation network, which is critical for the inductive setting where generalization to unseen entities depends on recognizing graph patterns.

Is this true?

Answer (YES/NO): YES